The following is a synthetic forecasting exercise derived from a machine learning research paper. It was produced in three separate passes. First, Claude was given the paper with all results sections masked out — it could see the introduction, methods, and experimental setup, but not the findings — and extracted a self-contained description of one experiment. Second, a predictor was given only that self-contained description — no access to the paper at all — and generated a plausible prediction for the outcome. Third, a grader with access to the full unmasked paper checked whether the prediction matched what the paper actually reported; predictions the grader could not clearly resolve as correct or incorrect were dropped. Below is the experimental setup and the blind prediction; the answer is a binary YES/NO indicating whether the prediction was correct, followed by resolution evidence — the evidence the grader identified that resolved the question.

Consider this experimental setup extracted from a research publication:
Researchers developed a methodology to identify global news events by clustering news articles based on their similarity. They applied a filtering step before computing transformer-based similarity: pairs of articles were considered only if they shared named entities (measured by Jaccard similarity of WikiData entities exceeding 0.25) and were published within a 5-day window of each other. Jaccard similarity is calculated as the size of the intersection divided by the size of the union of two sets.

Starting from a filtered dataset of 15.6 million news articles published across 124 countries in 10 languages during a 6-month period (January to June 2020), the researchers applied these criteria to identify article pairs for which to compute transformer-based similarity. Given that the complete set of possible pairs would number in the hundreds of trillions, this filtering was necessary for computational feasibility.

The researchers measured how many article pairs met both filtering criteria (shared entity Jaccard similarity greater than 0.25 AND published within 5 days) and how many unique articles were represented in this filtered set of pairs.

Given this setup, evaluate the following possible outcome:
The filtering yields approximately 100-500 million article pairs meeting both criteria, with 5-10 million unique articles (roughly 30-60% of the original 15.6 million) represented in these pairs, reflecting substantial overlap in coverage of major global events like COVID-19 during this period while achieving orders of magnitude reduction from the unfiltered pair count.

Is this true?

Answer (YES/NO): NO